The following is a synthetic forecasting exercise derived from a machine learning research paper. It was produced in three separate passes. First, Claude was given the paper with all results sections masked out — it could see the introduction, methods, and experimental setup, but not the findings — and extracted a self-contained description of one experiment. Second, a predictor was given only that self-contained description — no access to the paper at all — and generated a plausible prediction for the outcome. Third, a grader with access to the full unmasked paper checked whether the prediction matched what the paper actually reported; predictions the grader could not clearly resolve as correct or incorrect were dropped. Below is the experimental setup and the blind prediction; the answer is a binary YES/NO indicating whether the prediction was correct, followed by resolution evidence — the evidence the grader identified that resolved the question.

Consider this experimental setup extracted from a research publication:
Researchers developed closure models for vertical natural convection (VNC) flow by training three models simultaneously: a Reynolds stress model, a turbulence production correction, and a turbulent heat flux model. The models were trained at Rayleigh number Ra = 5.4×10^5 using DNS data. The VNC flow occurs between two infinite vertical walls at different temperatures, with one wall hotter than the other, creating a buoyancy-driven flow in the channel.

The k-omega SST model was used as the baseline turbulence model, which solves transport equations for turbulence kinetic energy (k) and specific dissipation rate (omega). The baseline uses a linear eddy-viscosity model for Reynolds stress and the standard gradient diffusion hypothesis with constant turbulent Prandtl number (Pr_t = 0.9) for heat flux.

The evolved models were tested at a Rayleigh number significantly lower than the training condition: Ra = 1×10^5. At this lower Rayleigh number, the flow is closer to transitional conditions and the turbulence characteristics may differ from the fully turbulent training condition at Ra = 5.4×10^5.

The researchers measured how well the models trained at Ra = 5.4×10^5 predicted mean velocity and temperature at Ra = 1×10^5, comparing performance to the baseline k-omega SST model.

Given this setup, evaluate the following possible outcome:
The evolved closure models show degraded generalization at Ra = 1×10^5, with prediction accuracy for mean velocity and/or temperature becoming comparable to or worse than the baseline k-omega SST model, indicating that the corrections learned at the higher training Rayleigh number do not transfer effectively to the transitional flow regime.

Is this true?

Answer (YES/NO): NO